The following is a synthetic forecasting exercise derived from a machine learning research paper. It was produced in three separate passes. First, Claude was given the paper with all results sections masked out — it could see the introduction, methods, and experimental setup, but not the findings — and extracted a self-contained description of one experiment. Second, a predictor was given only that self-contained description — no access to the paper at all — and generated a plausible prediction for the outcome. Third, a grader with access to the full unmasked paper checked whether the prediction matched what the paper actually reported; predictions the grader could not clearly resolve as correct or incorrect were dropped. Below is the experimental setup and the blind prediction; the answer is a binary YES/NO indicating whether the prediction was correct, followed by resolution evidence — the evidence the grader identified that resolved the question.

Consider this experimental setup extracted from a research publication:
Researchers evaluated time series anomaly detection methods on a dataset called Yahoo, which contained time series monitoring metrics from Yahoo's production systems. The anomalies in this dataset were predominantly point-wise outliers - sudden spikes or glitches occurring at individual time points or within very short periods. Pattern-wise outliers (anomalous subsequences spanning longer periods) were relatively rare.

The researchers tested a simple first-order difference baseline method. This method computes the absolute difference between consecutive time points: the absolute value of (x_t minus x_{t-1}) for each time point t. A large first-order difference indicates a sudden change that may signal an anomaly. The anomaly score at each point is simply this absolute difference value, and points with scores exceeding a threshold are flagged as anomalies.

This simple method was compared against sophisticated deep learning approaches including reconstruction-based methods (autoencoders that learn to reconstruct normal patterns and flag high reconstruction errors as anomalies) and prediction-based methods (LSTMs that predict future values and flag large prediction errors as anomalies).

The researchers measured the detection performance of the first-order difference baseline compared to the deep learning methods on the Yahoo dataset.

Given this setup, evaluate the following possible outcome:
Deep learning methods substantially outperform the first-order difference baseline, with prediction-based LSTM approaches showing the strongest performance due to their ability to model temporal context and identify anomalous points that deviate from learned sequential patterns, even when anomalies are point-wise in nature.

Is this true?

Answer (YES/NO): NO